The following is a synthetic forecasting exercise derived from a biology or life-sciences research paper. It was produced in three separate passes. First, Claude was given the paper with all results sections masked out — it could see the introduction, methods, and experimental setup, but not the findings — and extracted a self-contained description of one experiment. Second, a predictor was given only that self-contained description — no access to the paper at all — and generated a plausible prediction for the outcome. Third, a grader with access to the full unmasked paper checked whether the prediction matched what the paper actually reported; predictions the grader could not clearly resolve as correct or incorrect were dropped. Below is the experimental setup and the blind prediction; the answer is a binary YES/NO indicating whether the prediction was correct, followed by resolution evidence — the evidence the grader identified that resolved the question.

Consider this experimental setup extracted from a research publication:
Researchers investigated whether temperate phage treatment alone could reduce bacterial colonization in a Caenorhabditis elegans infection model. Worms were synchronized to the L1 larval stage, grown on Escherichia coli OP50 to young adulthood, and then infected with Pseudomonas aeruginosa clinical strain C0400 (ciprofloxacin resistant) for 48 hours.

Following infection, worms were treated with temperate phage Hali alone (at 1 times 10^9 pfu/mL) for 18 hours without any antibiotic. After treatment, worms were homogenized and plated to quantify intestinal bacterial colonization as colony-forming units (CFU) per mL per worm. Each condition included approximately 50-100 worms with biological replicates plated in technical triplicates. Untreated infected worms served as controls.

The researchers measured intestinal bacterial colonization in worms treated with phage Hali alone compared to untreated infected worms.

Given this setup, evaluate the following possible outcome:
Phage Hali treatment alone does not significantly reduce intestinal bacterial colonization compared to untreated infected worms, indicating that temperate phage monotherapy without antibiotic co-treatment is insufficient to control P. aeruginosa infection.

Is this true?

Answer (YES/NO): YES